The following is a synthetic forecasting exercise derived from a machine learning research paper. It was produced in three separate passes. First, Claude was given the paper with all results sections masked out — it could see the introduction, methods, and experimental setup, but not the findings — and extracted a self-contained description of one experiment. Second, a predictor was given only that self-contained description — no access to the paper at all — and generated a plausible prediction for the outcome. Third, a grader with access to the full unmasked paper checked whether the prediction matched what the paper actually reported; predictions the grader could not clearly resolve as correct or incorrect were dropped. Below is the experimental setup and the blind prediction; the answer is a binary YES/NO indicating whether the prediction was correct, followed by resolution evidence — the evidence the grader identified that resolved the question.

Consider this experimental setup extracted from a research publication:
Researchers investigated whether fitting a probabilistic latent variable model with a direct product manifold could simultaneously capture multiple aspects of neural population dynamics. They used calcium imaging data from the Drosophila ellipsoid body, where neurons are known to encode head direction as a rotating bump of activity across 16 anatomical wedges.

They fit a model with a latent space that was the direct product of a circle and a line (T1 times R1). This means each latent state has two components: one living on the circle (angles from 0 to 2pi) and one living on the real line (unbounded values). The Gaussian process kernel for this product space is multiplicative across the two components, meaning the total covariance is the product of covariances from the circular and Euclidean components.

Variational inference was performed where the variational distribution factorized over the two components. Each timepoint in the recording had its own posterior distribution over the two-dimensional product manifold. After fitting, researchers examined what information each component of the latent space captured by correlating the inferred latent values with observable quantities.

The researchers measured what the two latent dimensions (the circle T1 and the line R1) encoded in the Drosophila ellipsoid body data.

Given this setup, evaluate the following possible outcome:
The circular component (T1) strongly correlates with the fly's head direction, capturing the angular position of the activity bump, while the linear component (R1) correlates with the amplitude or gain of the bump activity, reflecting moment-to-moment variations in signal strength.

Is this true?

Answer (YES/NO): YES